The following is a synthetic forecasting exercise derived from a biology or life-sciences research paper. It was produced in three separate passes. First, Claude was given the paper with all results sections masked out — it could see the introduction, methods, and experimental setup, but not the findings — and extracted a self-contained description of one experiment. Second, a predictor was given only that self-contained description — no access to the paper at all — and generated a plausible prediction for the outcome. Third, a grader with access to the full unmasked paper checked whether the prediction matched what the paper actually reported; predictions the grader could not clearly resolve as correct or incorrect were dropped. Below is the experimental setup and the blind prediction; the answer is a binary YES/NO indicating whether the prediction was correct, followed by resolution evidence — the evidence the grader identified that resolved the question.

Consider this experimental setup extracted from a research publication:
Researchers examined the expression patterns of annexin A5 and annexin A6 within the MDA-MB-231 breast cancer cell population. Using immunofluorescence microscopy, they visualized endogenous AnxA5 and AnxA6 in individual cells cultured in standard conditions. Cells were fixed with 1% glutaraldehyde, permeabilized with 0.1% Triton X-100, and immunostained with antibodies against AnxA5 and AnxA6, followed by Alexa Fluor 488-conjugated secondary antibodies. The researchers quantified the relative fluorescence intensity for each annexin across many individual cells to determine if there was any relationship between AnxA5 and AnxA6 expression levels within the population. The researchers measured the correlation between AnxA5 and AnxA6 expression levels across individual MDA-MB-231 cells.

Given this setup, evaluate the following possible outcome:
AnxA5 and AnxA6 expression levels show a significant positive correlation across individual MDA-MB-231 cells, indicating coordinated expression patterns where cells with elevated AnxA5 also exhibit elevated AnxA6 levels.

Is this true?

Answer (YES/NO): YES